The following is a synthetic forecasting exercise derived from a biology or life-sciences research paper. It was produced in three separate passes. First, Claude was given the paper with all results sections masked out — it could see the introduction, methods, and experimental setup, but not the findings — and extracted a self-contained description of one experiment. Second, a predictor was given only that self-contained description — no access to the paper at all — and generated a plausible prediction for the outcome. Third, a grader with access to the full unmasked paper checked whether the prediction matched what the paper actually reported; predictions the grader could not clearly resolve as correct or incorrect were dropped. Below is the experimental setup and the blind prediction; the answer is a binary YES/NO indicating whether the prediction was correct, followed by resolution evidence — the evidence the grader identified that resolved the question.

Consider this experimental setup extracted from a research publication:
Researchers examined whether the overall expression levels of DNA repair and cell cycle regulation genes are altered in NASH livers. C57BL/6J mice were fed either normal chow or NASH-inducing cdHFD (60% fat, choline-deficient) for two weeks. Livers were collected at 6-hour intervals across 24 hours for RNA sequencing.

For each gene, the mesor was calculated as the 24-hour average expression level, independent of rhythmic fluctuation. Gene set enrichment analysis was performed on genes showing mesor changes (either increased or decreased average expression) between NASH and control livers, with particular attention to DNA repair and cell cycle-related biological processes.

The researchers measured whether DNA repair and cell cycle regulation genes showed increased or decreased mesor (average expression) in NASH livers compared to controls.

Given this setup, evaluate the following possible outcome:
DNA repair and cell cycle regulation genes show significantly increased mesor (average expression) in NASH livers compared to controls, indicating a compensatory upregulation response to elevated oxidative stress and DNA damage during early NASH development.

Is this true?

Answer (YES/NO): YES